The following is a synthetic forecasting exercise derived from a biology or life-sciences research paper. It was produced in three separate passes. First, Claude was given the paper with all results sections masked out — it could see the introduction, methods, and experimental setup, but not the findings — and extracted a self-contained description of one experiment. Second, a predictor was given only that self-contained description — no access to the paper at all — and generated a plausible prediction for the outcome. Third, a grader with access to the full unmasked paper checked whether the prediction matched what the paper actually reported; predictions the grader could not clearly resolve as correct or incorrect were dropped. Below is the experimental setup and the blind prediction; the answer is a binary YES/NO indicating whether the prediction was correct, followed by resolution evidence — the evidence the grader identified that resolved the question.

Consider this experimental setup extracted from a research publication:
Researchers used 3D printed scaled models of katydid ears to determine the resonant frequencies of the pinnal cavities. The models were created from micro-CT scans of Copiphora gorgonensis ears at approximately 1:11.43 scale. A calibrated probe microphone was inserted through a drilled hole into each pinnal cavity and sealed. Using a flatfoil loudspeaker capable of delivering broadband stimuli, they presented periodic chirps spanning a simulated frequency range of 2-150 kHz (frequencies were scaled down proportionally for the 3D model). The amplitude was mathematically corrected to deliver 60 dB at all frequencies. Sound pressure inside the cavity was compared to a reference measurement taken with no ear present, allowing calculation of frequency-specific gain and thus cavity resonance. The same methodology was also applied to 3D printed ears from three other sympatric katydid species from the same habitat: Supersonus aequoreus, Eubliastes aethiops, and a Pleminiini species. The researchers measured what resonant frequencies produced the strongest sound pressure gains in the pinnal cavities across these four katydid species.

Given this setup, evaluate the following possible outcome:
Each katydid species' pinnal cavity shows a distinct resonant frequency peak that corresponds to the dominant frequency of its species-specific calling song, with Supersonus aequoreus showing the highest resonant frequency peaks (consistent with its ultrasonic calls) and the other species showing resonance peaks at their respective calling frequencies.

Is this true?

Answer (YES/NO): NO